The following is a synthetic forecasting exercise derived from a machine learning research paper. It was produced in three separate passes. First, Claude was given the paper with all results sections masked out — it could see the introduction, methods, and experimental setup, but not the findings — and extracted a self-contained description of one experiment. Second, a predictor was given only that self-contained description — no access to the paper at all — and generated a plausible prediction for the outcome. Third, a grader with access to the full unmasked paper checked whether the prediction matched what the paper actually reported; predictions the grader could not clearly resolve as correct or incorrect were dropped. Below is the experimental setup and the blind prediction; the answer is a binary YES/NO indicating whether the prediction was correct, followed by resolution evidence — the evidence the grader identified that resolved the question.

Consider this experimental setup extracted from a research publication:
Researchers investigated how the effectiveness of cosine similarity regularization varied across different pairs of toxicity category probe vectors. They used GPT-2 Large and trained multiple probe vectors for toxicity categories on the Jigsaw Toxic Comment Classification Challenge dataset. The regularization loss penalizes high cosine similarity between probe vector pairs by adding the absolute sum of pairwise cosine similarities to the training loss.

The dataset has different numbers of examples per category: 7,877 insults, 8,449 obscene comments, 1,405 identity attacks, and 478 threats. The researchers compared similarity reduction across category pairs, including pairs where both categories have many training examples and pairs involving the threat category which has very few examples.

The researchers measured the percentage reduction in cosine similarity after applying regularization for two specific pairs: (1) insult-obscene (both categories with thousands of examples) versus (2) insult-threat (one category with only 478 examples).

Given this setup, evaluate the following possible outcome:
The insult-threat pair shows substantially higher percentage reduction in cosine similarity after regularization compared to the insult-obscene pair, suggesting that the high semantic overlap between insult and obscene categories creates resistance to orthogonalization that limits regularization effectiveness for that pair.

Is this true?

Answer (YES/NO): YES